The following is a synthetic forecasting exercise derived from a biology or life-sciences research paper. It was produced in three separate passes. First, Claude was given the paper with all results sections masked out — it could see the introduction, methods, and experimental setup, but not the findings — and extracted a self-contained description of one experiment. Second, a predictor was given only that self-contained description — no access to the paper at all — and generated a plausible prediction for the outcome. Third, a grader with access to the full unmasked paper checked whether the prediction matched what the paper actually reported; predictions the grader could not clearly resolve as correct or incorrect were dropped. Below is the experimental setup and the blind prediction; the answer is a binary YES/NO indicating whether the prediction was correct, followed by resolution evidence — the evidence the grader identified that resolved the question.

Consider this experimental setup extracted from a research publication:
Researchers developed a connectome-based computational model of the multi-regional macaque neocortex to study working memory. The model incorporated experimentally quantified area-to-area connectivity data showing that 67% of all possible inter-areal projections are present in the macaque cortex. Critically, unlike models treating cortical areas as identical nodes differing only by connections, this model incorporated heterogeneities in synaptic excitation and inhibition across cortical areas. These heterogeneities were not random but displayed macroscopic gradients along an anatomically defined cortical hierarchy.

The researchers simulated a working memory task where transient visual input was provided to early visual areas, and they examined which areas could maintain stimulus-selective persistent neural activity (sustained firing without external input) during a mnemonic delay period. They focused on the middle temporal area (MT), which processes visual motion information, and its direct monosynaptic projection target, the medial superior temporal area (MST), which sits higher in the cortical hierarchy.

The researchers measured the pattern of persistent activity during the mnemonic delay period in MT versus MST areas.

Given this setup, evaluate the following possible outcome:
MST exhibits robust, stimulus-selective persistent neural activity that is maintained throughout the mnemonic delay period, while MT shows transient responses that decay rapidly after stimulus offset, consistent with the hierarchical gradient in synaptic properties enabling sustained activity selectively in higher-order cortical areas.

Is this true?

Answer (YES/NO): YES